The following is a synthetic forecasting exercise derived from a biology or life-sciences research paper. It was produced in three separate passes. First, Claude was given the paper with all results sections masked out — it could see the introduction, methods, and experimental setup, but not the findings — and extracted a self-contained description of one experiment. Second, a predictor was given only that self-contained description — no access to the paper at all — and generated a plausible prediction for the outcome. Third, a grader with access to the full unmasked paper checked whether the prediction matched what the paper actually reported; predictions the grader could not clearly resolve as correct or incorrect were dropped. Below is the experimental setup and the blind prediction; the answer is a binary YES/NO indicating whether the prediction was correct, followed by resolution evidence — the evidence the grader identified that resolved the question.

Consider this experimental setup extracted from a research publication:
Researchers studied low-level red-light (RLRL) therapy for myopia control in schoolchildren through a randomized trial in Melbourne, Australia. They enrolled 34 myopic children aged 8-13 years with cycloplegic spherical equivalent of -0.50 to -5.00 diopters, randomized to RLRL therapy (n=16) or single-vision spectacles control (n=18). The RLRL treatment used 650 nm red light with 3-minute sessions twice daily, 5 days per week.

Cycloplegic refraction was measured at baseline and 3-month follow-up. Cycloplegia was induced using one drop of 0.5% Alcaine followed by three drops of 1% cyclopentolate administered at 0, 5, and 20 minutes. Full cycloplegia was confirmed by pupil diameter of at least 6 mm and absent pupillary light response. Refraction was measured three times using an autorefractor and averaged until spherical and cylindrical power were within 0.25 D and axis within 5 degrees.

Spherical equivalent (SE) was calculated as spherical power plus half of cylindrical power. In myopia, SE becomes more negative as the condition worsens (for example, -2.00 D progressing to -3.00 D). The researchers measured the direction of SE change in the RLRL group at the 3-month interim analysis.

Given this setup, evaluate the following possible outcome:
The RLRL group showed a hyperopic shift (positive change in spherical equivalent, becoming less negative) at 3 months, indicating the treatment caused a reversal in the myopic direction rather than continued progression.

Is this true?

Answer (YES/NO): YES